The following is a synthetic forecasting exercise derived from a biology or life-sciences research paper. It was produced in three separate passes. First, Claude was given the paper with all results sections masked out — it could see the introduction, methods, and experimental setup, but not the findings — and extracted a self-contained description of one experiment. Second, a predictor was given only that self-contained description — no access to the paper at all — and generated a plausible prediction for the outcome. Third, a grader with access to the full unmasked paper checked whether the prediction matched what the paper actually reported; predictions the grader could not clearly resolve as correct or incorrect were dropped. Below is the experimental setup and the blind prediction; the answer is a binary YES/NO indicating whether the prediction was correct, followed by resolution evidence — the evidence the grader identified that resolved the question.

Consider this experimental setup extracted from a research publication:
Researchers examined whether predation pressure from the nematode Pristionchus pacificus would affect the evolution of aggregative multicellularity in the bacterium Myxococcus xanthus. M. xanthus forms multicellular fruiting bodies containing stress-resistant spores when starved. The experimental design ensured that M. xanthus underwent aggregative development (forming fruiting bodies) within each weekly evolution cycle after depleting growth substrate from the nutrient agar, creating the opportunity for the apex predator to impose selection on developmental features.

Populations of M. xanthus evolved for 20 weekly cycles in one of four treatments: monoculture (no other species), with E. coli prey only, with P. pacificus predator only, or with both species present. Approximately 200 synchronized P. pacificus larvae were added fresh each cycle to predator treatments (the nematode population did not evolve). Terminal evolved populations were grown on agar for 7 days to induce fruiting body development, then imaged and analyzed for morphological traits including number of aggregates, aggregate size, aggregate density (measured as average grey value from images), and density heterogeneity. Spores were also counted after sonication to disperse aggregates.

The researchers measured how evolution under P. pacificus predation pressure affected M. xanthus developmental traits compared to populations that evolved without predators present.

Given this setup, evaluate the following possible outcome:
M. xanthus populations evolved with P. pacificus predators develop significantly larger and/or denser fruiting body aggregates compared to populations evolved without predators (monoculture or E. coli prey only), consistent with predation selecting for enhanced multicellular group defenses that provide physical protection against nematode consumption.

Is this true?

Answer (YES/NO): NO